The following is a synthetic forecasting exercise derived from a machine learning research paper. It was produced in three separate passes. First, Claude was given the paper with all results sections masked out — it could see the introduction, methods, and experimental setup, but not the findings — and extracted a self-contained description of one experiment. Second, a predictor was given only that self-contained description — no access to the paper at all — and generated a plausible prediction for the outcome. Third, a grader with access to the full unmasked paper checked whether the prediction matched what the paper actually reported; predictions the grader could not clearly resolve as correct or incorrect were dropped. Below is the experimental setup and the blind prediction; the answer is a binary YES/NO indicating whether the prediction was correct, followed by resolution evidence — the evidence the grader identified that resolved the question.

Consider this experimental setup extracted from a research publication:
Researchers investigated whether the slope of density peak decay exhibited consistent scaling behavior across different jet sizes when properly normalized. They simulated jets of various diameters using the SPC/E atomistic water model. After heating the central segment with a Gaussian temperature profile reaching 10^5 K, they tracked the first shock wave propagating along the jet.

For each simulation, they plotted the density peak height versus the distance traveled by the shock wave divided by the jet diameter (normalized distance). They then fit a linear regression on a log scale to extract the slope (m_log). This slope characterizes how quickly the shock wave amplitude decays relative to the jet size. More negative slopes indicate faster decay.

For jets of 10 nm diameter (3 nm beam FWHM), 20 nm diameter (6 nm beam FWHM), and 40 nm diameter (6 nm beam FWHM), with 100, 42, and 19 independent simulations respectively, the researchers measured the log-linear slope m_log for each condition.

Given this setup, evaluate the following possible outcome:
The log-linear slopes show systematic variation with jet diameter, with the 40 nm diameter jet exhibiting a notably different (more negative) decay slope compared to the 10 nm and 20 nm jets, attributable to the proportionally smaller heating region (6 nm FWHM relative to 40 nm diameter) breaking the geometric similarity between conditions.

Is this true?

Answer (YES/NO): NO